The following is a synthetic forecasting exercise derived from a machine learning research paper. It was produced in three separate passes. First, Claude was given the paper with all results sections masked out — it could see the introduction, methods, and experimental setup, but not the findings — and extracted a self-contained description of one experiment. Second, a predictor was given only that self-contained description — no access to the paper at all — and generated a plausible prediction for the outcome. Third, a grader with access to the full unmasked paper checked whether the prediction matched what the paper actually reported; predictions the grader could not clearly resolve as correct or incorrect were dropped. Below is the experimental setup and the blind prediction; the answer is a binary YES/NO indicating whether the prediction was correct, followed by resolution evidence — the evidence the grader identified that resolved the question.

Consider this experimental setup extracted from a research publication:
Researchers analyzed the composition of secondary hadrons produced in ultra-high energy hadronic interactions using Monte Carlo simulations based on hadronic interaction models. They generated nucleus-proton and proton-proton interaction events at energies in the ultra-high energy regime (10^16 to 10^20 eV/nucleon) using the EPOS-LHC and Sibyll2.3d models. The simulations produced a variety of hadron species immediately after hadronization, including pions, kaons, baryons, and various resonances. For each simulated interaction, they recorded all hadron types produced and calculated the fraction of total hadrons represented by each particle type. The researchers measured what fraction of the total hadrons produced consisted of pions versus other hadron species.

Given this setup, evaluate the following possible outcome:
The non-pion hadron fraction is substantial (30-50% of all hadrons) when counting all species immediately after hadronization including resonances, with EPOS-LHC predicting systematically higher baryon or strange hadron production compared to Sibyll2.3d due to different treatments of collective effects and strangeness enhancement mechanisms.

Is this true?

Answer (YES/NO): NO